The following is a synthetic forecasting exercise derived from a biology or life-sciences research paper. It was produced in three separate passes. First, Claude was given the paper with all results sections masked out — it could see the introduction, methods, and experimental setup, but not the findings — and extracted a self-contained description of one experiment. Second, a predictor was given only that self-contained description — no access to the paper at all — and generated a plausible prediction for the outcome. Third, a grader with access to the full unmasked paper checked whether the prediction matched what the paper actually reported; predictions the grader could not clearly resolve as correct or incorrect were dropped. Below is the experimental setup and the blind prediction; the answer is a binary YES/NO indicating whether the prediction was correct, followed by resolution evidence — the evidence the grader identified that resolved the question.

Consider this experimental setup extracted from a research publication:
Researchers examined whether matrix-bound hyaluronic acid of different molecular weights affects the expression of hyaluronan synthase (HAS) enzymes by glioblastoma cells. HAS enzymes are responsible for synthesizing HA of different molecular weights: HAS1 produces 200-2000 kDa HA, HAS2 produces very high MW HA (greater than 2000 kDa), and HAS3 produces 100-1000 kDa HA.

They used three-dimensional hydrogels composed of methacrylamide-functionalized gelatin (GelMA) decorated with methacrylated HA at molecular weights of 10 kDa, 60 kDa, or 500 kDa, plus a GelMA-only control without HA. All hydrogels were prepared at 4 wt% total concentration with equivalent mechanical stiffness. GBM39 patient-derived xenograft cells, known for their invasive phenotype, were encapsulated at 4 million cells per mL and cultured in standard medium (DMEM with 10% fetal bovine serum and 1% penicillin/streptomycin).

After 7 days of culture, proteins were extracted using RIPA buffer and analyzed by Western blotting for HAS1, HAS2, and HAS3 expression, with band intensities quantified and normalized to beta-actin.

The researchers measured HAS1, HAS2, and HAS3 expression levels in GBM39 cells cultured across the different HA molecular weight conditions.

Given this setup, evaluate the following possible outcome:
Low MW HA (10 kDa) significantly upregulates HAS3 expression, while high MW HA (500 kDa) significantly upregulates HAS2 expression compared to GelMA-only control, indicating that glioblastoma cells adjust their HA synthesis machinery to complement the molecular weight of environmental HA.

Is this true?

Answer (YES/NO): NO